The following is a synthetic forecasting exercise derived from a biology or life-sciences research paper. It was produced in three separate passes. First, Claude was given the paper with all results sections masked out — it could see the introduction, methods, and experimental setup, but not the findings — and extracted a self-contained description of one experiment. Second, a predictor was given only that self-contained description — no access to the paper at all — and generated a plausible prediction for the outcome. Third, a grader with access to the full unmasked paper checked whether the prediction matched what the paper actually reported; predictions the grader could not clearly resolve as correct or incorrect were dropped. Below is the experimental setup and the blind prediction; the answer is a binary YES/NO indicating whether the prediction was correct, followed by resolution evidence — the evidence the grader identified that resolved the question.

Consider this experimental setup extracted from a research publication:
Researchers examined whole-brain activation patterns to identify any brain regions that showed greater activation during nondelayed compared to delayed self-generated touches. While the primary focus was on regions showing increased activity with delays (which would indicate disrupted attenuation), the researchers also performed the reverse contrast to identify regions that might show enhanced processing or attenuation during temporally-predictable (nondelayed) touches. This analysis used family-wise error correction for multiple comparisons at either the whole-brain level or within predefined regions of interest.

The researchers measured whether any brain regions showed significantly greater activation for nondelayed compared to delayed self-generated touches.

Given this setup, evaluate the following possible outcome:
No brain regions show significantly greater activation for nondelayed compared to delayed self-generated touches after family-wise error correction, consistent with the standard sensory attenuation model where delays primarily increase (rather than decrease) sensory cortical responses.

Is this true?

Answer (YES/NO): YES